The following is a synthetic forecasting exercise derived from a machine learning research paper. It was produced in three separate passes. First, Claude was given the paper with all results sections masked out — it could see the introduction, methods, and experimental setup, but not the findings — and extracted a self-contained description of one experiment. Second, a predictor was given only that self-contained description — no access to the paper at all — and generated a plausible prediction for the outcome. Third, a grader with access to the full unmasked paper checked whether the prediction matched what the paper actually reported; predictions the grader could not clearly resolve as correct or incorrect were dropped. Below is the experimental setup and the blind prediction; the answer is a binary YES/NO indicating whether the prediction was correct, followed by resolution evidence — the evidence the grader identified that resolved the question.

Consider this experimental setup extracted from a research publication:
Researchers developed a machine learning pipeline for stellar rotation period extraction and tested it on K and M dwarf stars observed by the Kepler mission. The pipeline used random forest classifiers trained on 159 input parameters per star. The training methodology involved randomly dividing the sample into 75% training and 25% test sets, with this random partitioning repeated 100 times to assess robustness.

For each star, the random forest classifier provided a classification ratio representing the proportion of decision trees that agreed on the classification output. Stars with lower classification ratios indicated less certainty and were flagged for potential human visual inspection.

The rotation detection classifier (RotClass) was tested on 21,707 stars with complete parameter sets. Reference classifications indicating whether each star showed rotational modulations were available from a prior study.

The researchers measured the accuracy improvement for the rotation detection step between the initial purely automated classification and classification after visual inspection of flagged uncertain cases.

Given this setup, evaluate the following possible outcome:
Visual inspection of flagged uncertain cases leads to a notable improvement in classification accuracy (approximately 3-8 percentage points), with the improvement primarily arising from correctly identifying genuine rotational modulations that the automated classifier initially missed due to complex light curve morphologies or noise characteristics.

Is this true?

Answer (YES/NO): YES